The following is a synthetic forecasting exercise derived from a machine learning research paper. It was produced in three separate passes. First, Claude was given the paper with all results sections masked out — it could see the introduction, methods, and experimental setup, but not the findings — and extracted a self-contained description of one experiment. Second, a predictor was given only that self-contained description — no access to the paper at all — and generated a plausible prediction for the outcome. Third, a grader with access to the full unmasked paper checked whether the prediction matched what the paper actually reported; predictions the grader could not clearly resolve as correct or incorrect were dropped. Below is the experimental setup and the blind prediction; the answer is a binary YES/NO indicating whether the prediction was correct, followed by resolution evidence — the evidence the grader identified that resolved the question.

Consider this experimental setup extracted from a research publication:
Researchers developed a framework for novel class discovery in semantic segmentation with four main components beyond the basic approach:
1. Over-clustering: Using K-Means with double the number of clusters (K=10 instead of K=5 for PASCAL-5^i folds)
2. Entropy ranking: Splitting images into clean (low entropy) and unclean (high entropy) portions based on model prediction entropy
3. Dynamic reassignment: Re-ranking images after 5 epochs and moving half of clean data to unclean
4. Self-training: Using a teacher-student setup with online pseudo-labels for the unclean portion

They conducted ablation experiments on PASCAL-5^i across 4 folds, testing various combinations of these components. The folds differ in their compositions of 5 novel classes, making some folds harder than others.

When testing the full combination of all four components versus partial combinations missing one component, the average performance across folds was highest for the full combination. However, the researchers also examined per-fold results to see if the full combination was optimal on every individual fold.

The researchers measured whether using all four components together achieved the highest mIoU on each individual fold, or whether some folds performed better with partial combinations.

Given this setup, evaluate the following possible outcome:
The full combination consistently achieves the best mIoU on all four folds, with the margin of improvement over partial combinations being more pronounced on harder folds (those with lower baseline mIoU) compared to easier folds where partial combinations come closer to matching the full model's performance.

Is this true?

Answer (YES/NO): NO